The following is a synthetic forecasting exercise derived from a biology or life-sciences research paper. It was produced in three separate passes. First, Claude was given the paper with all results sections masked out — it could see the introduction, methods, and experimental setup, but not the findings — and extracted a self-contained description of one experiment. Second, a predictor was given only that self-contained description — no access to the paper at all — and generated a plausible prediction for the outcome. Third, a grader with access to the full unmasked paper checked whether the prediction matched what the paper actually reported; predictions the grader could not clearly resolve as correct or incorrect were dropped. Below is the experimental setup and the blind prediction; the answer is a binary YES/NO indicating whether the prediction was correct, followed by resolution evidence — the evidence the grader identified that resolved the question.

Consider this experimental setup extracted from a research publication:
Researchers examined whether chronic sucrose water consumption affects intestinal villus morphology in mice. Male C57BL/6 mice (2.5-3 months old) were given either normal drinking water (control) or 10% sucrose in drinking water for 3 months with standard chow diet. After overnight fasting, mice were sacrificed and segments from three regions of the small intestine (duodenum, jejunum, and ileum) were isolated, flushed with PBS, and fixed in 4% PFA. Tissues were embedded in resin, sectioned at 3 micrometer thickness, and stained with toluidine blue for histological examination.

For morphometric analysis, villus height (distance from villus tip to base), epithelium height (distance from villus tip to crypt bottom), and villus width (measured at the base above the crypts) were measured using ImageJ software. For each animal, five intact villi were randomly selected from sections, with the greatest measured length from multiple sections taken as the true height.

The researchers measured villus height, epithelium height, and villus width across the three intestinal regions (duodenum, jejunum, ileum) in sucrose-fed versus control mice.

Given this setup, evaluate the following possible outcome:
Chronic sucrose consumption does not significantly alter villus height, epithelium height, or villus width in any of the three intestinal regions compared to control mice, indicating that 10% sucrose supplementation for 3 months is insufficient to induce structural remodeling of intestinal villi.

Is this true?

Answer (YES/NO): NO